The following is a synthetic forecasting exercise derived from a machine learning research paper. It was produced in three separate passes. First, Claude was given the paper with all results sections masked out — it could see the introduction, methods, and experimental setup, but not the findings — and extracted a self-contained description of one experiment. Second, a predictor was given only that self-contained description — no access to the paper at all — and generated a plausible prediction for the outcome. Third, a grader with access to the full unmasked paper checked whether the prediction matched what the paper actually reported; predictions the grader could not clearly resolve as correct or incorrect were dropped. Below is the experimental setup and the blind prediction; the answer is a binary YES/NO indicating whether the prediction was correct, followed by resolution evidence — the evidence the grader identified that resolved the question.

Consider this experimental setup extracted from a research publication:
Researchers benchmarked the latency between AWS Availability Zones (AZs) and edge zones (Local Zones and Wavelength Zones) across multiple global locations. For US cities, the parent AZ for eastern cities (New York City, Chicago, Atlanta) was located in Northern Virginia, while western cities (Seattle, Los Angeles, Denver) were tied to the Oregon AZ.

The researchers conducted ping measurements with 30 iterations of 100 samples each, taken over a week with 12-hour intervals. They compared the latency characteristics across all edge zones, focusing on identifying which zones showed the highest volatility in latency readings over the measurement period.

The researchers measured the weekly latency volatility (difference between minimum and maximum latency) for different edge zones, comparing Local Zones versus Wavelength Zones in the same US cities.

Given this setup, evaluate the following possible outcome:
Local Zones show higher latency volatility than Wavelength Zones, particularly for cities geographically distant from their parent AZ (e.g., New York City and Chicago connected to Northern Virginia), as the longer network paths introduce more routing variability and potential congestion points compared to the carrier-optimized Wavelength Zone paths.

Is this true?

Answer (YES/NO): NO